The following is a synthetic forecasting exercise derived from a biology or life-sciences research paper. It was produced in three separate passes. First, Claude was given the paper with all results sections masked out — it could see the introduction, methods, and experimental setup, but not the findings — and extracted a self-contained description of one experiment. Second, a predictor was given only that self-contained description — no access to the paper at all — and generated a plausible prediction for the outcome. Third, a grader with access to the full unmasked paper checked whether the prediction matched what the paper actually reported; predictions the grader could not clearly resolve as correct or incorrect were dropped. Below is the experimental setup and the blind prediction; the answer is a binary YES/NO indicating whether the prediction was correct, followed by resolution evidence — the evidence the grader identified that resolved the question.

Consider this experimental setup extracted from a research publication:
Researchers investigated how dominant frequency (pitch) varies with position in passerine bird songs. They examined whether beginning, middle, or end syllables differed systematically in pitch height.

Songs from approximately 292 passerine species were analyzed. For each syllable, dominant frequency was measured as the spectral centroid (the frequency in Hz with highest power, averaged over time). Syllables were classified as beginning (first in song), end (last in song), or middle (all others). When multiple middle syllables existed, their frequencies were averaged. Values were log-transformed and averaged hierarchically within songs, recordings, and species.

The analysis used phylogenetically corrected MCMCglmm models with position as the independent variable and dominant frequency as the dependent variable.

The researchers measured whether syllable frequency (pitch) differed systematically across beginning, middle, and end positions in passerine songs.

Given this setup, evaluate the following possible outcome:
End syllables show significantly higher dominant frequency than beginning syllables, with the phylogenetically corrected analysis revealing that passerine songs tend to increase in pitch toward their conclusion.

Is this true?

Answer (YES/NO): NO